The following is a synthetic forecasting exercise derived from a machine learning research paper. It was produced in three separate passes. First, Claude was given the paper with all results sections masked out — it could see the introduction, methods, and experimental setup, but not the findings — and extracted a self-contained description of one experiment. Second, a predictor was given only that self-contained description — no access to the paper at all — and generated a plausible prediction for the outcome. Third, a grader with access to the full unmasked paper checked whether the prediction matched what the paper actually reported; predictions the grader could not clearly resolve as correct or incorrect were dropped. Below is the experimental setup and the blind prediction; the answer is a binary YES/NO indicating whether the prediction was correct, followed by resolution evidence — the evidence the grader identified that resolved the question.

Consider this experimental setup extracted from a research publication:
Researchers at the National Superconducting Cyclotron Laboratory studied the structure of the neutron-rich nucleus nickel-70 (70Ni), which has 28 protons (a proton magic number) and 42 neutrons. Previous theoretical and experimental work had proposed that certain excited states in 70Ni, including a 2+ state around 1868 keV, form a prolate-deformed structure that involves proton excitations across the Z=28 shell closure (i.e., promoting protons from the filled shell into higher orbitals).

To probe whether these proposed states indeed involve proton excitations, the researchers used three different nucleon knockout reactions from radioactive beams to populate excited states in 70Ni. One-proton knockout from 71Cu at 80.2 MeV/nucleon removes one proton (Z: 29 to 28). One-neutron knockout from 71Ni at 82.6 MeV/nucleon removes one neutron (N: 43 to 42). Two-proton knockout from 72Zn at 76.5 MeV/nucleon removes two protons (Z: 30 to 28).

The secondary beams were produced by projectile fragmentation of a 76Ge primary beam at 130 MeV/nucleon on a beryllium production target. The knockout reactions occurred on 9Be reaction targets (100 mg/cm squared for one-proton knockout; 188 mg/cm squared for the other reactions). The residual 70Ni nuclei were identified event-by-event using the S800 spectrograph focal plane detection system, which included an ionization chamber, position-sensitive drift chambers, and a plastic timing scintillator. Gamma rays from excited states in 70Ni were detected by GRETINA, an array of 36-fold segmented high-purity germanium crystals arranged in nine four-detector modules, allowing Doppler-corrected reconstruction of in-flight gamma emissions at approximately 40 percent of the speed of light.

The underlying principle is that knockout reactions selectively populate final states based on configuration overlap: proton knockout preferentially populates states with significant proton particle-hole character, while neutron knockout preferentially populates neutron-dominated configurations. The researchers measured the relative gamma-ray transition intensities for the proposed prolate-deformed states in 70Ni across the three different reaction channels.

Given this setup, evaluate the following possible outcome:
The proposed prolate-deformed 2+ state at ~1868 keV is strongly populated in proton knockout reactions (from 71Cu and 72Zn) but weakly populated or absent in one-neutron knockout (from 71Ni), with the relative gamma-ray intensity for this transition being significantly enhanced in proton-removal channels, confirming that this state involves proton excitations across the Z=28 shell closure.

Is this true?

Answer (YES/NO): YES